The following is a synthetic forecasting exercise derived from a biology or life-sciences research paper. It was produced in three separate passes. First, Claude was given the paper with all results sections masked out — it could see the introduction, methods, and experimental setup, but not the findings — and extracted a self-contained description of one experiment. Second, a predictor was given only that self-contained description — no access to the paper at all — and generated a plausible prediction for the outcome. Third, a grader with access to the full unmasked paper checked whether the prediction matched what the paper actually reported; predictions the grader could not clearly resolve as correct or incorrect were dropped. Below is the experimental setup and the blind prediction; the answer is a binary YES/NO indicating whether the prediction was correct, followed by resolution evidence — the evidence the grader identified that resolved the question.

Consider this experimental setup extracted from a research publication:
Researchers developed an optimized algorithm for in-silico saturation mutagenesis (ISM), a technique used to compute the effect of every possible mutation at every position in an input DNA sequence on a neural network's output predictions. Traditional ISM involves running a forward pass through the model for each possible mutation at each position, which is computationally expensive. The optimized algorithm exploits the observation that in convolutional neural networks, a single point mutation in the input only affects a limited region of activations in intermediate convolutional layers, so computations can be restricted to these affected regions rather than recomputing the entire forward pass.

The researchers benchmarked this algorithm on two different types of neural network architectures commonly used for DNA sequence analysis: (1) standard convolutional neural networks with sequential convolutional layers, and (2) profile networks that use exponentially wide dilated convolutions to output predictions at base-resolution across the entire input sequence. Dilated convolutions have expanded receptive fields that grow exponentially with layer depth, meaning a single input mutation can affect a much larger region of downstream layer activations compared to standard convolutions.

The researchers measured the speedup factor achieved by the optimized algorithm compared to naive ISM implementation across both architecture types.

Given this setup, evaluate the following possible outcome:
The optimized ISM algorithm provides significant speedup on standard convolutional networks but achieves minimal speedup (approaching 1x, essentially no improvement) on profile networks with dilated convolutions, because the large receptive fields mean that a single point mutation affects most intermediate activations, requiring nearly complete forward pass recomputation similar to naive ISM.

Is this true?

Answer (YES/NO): NO